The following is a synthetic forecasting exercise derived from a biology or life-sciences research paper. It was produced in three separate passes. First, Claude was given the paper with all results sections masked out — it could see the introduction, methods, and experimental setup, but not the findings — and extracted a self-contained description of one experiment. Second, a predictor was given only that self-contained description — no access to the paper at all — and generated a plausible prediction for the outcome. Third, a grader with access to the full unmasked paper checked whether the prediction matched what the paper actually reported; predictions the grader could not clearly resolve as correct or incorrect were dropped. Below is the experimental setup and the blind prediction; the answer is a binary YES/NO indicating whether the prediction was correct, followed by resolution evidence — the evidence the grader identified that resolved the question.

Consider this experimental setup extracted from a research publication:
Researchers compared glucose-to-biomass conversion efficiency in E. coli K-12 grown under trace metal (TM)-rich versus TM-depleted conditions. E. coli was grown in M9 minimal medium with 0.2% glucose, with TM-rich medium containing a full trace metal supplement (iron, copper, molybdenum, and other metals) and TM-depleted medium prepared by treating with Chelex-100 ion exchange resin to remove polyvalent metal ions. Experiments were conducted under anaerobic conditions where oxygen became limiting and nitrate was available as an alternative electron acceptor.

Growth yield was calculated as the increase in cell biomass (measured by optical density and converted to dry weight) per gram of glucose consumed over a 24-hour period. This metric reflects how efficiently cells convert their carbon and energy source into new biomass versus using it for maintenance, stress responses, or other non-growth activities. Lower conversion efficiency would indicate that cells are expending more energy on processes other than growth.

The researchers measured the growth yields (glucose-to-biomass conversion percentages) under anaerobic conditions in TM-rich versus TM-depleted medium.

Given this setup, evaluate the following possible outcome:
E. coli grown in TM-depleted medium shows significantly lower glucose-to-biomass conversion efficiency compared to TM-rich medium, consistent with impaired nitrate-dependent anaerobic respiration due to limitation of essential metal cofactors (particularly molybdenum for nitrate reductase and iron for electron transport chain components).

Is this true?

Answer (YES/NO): YES